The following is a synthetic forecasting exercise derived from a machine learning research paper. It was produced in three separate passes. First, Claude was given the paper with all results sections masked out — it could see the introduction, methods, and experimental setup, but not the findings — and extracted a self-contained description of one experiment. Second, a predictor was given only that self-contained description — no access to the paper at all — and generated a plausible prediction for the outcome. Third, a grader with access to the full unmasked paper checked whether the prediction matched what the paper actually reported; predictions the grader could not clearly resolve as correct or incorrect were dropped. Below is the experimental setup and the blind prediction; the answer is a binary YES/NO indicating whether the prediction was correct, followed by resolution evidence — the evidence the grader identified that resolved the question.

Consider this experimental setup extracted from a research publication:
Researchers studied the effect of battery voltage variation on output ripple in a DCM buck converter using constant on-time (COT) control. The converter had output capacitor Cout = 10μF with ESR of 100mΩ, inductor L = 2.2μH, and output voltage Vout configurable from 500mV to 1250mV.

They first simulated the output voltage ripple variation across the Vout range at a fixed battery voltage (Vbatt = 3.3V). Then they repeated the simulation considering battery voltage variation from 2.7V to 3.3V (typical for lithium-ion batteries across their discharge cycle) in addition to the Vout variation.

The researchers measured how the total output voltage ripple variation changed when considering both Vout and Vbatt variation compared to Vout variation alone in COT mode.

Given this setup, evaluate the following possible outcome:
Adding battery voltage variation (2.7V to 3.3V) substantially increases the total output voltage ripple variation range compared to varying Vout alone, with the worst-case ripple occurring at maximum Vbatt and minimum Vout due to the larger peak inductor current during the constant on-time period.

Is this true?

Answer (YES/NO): YES